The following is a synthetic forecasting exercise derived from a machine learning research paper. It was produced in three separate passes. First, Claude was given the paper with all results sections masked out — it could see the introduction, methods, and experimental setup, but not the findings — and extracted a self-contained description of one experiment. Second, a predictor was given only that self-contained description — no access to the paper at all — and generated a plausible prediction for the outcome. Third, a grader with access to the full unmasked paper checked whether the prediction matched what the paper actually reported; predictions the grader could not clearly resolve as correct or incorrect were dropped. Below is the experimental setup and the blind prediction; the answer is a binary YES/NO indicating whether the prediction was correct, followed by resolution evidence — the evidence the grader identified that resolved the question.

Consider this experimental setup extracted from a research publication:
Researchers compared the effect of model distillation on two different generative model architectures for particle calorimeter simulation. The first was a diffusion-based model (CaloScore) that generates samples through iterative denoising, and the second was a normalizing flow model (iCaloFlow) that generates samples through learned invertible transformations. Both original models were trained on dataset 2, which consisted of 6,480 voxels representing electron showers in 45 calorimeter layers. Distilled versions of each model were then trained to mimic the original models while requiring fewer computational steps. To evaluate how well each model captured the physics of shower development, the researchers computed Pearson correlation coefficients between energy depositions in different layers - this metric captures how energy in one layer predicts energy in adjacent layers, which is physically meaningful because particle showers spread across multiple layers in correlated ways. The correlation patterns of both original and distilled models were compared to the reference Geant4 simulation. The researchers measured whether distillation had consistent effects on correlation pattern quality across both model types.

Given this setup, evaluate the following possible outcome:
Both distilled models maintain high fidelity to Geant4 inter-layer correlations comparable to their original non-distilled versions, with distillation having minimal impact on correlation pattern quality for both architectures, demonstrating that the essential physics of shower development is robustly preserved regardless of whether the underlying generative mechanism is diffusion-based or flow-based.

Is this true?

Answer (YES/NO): NO